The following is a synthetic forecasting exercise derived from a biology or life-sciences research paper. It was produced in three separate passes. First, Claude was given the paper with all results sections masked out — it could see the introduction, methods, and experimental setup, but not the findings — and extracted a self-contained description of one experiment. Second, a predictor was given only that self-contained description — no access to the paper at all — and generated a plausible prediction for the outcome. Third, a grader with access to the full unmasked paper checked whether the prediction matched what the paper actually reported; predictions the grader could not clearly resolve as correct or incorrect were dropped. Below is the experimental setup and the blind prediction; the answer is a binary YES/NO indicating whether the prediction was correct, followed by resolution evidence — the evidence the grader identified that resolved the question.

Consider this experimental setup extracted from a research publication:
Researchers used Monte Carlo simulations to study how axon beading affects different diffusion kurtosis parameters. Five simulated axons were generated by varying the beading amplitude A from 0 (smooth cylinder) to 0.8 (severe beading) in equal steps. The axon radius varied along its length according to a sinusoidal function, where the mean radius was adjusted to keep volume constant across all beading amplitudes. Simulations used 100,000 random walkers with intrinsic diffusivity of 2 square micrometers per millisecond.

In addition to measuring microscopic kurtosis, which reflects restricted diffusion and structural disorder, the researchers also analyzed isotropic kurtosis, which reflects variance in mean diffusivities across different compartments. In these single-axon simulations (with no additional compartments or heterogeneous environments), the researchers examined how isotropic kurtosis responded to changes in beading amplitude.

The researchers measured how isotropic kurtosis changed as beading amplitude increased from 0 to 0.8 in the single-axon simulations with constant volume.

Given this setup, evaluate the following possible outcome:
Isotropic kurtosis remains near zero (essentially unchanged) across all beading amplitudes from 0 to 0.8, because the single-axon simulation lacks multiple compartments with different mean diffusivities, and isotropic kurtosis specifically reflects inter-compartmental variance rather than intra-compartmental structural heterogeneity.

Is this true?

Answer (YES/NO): YES